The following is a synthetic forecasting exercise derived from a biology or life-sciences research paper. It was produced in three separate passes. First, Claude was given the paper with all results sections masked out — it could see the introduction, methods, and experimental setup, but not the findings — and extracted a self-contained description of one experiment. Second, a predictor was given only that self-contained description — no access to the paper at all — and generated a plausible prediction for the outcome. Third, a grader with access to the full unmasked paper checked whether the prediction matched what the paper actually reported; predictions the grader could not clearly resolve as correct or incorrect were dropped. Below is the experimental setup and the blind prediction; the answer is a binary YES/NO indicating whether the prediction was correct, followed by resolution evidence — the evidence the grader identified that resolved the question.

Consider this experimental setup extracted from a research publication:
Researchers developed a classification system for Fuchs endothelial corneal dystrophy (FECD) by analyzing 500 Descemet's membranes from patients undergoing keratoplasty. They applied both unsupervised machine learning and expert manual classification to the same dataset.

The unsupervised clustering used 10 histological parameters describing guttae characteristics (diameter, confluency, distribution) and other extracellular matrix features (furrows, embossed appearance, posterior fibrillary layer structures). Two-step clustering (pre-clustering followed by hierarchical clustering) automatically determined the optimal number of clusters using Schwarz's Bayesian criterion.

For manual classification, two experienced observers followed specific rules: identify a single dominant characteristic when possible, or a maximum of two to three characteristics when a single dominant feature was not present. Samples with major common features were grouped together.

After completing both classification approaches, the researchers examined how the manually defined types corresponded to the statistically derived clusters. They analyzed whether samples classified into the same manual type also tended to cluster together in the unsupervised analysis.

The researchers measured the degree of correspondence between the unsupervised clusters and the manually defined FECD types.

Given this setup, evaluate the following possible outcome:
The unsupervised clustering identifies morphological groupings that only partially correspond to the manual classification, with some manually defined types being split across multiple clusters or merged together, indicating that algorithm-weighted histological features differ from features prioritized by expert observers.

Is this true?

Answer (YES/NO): YES